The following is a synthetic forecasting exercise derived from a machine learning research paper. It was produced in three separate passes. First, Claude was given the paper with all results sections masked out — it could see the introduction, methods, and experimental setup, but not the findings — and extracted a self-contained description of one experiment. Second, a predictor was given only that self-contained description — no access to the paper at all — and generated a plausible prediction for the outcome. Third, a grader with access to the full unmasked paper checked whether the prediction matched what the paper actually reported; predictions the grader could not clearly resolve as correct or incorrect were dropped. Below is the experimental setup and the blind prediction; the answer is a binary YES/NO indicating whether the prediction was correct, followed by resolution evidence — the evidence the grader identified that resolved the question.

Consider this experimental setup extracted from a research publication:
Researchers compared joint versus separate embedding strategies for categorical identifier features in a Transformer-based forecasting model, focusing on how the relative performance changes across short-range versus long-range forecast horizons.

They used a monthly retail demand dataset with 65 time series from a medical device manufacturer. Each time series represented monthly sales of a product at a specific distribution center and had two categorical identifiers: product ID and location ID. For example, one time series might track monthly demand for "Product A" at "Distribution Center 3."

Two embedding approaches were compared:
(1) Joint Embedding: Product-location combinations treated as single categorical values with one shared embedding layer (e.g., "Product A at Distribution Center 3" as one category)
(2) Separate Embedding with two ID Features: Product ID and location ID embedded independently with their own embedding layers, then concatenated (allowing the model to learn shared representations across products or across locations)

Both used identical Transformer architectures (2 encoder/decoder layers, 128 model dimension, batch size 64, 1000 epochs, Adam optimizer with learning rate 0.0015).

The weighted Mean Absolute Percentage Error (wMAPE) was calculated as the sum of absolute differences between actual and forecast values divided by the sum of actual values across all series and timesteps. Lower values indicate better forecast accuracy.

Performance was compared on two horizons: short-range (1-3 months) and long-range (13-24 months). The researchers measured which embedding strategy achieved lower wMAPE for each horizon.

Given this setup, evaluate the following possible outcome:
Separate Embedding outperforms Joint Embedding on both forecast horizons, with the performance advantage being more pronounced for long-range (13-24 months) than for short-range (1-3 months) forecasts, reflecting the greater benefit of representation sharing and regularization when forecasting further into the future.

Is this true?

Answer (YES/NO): NO